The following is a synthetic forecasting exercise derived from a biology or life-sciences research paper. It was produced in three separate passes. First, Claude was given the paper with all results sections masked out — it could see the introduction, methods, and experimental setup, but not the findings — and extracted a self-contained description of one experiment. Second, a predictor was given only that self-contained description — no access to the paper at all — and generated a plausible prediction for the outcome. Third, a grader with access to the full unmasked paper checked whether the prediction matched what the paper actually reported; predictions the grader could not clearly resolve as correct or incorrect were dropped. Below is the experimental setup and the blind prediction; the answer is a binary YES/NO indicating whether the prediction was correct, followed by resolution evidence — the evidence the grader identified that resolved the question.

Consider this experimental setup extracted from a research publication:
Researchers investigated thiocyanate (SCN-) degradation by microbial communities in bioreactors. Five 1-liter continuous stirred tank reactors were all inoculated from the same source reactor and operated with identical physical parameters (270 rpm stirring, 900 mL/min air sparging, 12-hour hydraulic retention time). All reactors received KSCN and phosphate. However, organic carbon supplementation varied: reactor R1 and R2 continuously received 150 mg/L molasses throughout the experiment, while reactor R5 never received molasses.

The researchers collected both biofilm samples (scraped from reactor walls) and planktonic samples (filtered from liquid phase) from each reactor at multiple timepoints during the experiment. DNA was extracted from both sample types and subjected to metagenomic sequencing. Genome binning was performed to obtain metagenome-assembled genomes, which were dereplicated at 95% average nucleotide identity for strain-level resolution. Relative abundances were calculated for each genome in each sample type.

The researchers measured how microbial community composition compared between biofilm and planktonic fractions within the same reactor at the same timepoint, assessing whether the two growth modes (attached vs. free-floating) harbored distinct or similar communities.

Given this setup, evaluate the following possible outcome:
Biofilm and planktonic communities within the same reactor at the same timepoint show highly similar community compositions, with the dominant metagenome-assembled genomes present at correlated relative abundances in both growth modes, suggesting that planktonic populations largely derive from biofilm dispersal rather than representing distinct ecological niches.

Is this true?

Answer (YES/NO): NO